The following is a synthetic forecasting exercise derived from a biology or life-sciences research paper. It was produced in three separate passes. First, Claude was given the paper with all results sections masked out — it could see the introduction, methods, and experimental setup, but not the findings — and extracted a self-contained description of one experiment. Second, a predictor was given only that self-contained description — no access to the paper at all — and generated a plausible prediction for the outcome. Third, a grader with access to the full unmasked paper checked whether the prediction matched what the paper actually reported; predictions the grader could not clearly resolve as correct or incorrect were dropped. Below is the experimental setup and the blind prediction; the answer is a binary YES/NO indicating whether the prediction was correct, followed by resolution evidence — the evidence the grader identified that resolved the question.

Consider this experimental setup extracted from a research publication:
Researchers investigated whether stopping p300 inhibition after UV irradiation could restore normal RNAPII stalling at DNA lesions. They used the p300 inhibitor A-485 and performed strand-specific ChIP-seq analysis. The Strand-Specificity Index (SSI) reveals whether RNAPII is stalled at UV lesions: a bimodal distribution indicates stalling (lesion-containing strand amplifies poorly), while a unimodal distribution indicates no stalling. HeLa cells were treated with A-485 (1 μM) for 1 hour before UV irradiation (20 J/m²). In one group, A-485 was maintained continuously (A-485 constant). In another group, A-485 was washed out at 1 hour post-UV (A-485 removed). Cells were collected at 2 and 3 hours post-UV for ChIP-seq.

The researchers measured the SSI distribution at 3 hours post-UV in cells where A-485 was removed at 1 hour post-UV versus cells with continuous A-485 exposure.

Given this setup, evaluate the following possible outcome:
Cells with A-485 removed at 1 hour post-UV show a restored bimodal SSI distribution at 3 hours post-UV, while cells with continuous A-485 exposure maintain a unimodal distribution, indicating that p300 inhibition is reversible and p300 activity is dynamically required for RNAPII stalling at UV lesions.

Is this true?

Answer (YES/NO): YES